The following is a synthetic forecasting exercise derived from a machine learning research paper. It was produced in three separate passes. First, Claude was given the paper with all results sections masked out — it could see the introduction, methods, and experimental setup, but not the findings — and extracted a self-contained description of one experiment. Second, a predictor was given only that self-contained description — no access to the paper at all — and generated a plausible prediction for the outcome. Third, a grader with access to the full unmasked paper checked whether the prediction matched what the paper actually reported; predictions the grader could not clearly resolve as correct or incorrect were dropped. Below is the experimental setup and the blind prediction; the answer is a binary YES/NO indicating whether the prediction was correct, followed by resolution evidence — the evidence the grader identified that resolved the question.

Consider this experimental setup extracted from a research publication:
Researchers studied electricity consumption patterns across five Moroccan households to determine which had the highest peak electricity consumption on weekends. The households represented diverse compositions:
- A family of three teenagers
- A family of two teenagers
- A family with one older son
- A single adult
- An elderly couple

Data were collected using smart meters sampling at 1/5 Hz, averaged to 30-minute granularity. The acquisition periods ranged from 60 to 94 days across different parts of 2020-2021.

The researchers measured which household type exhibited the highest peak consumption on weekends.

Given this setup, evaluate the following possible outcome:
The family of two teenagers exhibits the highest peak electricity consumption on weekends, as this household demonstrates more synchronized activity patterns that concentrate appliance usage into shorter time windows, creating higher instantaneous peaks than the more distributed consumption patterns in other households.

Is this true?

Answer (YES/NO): NO